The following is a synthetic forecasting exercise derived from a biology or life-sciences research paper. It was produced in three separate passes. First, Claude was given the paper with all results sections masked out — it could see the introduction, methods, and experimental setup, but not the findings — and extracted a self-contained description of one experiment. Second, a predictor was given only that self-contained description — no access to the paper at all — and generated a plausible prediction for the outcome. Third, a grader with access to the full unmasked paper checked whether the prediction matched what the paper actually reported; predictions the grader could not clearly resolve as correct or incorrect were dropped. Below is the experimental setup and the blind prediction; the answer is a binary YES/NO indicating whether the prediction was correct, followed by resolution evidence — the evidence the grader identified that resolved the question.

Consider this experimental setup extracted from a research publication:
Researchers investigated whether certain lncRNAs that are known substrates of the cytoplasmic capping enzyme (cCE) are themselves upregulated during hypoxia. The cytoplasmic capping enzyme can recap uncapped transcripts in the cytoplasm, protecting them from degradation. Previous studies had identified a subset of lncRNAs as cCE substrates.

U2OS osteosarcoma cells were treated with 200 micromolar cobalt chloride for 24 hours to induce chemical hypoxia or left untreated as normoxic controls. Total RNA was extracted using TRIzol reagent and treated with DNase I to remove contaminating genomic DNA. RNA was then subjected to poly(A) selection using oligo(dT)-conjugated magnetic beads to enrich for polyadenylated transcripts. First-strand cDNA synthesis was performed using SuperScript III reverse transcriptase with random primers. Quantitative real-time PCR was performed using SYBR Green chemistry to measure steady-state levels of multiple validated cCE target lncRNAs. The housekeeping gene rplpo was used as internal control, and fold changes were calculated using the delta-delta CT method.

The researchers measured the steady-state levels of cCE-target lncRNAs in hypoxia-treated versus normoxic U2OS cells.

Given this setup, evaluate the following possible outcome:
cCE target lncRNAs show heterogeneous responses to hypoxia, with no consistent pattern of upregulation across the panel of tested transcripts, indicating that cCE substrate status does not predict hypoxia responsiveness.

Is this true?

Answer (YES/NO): NO